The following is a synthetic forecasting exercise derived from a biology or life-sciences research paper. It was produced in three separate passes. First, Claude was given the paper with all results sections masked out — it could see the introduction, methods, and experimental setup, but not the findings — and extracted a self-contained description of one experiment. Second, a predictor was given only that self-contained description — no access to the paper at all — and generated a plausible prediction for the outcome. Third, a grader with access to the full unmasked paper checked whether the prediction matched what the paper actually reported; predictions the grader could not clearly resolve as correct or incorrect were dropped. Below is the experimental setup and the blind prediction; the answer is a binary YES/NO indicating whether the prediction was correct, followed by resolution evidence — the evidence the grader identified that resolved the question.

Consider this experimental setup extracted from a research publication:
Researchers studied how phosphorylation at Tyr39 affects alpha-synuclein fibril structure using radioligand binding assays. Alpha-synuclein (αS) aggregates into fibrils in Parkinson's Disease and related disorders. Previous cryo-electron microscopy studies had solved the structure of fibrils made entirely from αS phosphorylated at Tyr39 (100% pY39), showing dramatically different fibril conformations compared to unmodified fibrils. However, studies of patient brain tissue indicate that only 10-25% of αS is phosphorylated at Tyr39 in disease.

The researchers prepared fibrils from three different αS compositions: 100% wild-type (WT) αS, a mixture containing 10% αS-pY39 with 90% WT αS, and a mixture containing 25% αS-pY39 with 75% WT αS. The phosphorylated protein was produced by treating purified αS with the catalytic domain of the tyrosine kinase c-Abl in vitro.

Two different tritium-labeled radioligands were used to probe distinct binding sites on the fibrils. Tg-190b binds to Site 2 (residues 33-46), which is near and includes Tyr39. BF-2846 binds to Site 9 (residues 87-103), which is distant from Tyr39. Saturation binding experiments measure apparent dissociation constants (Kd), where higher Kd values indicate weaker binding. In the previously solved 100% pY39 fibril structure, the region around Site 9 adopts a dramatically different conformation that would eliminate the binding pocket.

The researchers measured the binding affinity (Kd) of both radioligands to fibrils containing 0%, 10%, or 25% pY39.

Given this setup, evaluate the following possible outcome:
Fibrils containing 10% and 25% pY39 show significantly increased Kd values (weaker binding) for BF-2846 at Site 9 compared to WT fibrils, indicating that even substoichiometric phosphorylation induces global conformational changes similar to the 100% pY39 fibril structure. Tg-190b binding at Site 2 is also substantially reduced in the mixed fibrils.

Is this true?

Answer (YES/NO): NO